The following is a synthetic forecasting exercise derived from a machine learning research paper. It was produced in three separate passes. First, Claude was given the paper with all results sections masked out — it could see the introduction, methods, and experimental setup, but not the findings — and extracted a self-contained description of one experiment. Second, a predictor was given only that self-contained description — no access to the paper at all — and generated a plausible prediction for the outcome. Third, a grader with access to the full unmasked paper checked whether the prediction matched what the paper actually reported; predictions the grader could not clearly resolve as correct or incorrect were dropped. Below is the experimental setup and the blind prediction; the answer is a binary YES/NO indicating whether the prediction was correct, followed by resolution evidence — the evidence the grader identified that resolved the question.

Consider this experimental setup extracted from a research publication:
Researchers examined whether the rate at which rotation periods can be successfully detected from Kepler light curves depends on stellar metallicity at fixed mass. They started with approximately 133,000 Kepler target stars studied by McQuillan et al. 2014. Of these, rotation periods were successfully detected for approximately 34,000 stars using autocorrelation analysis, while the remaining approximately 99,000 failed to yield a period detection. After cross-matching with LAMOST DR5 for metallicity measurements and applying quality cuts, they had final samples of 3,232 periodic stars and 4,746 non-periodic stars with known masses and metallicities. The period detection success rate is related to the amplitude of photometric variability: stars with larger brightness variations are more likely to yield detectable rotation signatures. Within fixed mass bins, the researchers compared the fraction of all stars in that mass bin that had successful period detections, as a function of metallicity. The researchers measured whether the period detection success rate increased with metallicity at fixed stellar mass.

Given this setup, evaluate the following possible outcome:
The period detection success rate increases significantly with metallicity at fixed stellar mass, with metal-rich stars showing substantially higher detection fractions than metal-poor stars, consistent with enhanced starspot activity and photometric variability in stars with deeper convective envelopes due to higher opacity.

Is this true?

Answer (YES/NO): YES